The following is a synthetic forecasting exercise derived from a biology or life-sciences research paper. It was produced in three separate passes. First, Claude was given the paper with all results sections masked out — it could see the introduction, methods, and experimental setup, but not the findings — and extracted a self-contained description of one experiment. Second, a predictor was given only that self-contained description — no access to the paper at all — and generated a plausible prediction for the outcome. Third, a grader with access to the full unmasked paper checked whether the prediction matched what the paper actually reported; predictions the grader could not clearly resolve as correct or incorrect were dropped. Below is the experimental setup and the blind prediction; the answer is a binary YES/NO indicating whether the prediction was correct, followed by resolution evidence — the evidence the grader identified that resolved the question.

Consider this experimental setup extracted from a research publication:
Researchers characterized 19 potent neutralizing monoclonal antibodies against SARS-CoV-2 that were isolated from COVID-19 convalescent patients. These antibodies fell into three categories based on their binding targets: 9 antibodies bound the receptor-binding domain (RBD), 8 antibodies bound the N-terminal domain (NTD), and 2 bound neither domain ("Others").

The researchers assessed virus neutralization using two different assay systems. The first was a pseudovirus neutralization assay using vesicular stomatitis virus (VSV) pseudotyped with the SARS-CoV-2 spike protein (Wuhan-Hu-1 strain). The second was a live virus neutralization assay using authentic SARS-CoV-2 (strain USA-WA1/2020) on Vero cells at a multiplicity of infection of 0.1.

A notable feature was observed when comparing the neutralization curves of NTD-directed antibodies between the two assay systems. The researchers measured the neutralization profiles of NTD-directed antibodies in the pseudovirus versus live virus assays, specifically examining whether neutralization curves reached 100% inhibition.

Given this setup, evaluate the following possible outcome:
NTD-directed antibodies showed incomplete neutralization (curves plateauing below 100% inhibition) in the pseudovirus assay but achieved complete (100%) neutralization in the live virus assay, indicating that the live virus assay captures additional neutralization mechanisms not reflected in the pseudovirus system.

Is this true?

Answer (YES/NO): NO